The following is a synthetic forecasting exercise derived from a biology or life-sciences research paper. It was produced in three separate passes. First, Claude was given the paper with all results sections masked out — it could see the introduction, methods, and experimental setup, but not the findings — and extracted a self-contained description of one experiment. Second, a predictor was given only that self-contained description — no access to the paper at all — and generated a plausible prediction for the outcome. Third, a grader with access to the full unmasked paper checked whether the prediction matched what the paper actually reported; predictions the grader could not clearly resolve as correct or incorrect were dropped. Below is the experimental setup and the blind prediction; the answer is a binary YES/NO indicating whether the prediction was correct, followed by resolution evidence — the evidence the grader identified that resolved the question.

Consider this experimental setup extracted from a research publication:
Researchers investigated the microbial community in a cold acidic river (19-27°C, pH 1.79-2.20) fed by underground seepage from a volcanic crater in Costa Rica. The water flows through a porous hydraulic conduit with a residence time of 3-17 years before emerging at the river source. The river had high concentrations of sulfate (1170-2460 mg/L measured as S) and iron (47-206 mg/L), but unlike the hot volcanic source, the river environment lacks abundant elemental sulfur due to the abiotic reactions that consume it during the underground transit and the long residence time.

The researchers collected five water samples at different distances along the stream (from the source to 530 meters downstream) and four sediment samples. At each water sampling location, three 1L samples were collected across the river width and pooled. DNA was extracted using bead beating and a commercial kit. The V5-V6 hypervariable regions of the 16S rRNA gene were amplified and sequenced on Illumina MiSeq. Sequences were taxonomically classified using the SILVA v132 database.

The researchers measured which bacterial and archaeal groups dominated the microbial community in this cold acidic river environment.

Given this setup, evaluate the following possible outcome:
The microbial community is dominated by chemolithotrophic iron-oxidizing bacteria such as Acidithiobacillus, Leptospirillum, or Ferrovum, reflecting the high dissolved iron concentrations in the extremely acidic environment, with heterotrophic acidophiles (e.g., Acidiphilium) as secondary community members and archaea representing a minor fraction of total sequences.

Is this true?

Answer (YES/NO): NO